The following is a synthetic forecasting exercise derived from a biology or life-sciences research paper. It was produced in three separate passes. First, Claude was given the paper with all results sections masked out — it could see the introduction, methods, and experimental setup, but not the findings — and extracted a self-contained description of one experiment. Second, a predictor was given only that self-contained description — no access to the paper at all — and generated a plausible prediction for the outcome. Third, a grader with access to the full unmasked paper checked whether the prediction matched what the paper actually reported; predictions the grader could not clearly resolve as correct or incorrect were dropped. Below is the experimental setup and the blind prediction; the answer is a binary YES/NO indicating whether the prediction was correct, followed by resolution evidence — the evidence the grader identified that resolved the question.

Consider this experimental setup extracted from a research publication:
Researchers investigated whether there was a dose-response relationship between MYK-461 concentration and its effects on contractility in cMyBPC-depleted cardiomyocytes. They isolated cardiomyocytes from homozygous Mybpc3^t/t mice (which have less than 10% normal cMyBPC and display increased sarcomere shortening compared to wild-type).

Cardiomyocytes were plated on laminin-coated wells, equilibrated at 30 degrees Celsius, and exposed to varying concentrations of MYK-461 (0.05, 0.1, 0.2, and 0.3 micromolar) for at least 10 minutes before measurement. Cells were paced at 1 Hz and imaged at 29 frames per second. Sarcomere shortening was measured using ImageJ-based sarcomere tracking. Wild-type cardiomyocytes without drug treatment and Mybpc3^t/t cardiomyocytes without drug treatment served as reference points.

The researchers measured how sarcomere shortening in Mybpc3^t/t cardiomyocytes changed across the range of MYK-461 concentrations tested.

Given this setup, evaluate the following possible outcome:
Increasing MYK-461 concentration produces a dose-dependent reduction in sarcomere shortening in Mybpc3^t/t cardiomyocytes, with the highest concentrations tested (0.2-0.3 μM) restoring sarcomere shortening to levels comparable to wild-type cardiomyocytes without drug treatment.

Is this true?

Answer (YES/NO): NO